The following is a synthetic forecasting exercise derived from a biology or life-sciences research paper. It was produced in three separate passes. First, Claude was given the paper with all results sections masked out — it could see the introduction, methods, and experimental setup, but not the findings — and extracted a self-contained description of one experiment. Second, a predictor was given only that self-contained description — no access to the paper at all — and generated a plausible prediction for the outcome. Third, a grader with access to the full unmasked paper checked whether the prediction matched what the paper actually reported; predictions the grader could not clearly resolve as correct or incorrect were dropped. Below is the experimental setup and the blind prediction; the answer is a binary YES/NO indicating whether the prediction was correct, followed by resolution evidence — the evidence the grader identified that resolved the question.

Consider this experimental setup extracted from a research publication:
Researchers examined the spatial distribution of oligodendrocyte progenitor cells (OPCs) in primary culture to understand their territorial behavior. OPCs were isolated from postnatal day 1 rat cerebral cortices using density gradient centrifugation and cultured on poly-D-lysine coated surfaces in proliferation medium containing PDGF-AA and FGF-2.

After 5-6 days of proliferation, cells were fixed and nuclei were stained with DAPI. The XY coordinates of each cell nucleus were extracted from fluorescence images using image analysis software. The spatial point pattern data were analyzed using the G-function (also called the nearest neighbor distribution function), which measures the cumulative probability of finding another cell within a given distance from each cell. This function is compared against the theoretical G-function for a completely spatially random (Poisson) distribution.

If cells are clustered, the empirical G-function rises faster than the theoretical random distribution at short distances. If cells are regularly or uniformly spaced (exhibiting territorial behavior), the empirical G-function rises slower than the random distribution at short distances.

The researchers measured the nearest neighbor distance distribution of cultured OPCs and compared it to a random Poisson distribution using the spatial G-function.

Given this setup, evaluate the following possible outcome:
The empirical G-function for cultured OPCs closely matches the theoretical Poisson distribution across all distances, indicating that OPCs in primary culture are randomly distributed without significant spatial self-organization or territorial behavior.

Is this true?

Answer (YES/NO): NO